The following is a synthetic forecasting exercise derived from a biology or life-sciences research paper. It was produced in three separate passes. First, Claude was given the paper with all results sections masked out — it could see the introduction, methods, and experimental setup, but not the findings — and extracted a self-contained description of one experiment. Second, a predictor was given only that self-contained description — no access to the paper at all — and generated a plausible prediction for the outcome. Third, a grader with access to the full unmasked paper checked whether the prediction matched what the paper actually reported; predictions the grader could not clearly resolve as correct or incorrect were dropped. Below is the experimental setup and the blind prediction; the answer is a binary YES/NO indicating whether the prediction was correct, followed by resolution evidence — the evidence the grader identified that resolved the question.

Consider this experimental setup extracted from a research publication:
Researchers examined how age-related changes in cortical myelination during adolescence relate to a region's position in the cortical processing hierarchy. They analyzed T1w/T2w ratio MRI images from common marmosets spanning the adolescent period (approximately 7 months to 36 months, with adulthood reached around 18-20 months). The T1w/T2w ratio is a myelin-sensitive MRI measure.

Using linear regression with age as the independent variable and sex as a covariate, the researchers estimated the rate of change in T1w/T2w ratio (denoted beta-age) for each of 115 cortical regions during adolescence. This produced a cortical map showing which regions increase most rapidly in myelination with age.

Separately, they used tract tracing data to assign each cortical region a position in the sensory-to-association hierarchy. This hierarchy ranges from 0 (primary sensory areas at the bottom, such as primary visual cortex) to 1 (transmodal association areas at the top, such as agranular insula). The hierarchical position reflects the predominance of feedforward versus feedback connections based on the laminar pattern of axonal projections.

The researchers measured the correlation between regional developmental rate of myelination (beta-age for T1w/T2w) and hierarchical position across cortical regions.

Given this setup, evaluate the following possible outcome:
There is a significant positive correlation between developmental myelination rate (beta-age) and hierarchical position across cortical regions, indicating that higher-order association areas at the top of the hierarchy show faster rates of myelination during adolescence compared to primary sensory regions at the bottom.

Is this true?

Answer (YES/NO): NO